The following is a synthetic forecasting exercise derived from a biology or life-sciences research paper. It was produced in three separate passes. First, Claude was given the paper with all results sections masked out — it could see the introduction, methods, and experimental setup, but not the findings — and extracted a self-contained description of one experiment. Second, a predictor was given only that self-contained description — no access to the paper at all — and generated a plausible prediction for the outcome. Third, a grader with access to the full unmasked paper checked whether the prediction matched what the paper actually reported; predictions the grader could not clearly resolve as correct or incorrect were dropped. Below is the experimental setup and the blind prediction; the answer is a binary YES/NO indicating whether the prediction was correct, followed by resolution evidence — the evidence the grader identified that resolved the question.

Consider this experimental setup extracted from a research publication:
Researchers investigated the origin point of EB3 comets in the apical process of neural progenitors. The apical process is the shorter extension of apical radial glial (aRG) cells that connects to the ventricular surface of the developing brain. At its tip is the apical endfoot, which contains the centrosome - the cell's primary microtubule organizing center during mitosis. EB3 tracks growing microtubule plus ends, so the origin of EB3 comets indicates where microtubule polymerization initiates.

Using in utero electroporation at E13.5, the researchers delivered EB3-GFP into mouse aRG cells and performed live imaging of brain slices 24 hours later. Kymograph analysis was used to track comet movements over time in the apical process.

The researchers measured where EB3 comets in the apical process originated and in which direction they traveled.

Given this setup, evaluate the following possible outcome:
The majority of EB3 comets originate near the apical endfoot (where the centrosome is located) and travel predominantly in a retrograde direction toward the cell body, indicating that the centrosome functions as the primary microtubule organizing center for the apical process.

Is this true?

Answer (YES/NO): YES